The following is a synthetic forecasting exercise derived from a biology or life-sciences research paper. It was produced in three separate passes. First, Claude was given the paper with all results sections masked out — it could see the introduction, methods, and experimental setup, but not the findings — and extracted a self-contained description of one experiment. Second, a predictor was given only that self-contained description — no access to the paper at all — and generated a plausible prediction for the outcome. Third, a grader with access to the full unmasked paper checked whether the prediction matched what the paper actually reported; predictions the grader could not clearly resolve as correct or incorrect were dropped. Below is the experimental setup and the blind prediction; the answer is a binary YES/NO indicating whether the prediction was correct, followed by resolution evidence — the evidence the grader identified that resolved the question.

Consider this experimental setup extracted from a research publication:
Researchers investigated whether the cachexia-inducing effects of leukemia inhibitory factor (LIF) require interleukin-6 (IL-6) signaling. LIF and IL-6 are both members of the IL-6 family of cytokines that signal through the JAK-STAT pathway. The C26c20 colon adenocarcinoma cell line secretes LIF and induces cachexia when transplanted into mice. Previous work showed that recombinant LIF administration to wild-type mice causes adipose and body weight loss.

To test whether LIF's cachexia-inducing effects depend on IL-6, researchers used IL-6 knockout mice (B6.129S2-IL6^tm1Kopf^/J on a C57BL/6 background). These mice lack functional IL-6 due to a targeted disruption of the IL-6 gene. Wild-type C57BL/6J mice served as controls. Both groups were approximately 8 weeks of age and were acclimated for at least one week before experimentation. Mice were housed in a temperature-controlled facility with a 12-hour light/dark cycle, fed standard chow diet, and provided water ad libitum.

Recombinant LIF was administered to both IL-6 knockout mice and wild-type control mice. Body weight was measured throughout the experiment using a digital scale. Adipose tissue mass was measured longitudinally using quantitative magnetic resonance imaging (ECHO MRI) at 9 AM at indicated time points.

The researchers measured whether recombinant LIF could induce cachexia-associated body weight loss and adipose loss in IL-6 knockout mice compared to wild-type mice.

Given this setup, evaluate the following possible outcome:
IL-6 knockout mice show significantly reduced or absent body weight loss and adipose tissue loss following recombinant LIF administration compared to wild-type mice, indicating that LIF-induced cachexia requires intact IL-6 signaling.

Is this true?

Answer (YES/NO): NO